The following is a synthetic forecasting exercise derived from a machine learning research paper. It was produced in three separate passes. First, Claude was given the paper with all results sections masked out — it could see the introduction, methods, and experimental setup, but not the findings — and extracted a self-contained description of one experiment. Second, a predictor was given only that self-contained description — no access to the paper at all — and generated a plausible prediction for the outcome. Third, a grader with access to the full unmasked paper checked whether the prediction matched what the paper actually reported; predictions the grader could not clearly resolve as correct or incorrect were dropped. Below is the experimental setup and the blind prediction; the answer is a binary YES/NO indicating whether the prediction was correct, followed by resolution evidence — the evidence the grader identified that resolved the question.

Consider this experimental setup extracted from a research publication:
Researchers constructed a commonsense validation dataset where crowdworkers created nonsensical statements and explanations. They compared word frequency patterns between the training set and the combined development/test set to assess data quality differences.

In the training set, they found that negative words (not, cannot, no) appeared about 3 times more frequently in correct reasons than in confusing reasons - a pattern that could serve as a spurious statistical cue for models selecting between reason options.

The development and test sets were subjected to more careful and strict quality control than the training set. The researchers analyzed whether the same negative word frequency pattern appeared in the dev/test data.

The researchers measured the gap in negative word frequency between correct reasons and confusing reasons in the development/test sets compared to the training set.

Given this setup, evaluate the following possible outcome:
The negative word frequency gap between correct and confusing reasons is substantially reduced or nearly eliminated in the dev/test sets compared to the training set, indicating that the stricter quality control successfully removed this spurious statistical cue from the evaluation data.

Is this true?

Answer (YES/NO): YES